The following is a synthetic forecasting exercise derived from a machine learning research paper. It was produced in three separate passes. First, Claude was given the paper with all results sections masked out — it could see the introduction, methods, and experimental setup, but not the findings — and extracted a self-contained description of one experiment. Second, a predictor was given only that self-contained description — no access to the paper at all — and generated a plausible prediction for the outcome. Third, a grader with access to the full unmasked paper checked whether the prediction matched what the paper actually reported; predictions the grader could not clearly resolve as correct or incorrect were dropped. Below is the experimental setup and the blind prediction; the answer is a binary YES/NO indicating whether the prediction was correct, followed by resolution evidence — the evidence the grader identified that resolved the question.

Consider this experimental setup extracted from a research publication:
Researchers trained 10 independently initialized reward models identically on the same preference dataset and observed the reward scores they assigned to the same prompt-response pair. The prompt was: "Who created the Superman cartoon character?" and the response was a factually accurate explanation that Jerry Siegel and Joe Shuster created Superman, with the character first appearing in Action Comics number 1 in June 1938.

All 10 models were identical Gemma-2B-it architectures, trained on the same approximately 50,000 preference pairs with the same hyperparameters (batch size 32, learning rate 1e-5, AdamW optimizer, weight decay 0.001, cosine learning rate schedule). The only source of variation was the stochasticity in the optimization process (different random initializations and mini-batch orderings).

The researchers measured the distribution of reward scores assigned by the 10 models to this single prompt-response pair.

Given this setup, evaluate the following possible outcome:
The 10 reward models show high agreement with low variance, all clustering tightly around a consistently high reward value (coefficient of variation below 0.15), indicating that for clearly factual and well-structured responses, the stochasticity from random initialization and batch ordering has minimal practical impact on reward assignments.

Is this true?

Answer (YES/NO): NO